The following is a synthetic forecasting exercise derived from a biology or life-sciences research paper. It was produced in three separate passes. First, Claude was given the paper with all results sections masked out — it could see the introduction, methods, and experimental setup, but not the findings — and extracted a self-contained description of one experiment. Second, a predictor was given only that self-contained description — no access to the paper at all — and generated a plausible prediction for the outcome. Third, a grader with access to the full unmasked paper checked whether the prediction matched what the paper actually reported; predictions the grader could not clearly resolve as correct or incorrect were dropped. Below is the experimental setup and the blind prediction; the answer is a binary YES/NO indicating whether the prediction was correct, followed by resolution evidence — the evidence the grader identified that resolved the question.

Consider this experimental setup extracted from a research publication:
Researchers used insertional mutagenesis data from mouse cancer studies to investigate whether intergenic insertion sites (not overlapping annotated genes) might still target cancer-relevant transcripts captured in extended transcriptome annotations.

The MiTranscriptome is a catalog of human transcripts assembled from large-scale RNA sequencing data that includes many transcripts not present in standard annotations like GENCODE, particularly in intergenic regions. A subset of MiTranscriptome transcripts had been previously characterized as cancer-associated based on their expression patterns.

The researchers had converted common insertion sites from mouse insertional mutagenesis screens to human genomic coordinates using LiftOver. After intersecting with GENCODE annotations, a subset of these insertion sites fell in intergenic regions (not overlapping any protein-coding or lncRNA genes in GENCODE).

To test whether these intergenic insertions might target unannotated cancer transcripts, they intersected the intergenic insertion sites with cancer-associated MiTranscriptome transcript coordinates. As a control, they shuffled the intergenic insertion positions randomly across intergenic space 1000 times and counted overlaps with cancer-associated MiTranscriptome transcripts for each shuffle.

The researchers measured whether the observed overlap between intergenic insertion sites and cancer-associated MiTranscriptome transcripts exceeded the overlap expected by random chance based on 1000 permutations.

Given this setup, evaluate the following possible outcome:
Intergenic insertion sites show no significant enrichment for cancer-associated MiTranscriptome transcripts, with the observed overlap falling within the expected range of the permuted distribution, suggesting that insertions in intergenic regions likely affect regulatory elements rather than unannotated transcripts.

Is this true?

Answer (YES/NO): NO